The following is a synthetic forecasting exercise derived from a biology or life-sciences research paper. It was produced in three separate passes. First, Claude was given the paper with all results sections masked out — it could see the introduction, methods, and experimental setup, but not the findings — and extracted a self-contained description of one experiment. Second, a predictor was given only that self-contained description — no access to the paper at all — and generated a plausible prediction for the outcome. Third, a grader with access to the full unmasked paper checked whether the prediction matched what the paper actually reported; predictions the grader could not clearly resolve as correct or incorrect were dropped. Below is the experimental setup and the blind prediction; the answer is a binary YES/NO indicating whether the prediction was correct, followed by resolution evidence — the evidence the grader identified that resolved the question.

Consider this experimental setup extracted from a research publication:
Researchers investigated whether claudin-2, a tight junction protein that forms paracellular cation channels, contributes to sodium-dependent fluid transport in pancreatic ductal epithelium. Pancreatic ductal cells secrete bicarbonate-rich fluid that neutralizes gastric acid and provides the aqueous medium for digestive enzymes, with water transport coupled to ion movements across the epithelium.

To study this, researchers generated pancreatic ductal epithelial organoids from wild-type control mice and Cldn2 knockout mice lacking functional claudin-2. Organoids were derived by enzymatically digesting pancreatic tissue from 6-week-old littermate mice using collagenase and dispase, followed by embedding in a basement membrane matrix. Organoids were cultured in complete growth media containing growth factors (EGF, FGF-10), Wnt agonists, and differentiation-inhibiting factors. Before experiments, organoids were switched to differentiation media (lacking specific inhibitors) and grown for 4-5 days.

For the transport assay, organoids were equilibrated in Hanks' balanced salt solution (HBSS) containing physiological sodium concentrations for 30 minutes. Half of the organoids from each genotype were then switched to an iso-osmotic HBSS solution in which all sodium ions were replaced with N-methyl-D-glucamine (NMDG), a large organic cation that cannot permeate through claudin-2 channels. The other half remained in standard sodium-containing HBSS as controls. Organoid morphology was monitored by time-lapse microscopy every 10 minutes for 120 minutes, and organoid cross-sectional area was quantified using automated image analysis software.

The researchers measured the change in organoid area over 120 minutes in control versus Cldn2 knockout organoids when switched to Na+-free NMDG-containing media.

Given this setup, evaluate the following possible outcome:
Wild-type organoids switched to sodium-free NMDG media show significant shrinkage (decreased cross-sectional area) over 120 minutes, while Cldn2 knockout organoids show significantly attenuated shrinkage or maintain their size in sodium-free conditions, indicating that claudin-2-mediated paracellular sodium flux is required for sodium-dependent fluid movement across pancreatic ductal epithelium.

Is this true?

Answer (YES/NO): YES